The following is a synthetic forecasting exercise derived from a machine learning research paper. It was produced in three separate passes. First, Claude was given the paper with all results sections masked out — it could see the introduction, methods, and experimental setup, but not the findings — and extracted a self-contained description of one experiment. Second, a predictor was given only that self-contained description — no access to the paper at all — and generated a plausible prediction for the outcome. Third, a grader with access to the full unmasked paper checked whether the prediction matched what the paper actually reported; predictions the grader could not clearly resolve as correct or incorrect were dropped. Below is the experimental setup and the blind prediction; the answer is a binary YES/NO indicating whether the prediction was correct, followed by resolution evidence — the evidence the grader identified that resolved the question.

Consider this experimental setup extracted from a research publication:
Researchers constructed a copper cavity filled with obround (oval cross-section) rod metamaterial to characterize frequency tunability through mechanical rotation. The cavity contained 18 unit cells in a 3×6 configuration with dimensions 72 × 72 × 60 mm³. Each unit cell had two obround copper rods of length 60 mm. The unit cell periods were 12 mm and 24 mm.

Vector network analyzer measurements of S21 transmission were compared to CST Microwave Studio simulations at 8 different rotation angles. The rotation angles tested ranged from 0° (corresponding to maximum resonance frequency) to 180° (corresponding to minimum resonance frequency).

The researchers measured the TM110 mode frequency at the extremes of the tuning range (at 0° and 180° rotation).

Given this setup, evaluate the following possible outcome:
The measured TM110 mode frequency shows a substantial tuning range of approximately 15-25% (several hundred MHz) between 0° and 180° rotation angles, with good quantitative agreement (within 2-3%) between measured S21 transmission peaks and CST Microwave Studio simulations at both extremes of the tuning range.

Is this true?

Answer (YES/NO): NO